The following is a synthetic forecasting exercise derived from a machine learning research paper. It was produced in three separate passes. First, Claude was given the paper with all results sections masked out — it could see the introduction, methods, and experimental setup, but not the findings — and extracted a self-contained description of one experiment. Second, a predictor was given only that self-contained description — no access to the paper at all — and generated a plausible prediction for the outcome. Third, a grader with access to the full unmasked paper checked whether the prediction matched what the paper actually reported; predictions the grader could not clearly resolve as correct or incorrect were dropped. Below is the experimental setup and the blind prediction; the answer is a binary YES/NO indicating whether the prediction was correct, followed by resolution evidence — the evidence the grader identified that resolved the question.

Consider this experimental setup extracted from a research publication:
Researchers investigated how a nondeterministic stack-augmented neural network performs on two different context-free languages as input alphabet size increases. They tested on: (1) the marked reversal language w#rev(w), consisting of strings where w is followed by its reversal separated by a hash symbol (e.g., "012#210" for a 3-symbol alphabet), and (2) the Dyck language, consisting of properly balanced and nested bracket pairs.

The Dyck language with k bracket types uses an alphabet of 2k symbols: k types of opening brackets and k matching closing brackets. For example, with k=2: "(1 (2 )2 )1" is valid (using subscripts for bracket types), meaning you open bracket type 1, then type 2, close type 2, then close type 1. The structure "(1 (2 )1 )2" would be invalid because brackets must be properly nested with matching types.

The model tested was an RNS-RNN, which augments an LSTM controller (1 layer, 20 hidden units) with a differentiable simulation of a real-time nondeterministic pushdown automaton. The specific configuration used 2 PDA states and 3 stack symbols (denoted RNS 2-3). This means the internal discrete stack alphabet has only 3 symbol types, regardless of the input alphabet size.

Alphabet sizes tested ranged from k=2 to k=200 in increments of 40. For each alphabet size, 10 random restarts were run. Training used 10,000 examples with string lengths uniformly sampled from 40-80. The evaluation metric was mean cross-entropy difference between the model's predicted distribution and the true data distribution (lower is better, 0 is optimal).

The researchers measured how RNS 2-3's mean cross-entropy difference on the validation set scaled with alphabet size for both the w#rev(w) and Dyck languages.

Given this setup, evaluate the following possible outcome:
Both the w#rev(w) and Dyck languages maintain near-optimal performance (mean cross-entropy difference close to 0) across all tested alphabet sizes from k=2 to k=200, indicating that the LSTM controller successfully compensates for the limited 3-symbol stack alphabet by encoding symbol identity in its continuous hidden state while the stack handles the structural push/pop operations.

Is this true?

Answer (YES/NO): NO